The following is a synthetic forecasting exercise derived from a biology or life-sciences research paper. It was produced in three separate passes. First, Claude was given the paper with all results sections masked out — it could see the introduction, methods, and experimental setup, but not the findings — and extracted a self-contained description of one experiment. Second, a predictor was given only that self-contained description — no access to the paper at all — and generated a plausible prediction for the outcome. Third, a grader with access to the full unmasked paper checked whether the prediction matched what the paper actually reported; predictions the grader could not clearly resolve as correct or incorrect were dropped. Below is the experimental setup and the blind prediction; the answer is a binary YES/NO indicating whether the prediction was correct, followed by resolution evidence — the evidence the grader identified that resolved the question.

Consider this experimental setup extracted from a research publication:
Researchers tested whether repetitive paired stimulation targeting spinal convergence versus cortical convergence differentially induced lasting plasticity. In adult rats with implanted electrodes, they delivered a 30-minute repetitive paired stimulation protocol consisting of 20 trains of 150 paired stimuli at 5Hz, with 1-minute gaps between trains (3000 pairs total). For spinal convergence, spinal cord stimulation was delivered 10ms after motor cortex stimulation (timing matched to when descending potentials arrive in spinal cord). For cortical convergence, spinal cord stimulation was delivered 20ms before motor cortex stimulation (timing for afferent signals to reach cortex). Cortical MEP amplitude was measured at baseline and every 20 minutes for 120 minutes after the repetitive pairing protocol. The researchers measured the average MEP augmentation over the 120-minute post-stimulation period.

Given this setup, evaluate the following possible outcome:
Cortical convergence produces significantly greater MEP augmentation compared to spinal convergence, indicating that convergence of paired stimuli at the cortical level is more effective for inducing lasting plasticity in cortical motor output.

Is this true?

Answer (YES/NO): NO